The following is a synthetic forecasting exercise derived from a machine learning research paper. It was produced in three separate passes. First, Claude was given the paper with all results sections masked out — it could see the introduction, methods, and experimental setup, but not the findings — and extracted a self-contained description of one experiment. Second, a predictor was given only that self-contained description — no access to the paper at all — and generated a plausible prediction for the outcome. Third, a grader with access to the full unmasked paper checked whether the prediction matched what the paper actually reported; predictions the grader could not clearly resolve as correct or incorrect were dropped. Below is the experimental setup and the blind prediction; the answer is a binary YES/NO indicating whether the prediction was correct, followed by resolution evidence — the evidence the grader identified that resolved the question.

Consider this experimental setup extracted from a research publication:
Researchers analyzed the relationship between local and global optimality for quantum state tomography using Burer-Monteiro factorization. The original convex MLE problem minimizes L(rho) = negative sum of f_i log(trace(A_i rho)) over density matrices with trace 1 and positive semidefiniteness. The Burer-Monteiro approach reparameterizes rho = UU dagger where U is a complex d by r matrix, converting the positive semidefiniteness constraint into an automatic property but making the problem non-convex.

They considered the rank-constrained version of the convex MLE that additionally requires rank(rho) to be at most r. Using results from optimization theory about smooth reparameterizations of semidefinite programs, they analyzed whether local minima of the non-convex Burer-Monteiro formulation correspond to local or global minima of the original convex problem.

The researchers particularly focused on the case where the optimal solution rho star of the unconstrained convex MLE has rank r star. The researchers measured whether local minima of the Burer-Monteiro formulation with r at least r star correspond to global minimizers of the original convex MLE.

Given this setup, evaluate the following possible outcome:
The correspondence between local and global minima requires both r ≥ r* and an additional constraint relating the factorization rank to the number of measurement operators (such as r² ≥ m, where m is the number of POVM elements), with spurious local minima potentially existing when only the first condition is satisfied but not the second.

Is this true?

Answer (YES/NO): NO